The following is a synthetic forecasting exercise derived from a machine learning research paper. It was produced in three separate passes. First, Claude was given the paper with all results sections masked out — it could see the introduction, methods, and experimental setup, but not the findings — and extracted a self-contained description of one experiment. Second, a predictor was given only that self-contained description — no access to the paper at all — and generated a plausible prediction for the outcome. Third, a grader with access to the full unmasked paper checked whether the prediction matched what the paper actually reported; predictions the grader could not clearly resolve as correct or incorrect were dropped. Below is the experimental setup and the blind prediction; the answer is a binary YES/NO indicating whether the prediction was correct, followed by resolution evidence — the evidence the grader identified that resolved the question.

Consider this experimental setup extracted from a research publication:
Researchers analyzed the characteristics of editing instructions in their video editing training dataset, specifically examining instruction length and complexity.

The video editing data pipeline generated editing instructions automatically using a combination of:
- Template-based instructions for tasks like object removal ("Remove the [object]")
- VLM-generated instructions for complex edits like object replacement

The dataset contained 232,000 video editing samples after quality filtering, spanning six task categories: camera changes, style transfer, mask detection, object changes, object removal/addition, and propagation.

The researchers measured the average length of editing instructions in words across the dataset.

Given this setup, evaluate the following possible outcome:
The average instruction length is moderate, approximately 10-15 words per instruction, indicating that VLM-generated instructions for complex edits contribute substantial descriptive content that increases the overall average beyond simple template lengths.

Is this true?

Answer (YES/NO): YES